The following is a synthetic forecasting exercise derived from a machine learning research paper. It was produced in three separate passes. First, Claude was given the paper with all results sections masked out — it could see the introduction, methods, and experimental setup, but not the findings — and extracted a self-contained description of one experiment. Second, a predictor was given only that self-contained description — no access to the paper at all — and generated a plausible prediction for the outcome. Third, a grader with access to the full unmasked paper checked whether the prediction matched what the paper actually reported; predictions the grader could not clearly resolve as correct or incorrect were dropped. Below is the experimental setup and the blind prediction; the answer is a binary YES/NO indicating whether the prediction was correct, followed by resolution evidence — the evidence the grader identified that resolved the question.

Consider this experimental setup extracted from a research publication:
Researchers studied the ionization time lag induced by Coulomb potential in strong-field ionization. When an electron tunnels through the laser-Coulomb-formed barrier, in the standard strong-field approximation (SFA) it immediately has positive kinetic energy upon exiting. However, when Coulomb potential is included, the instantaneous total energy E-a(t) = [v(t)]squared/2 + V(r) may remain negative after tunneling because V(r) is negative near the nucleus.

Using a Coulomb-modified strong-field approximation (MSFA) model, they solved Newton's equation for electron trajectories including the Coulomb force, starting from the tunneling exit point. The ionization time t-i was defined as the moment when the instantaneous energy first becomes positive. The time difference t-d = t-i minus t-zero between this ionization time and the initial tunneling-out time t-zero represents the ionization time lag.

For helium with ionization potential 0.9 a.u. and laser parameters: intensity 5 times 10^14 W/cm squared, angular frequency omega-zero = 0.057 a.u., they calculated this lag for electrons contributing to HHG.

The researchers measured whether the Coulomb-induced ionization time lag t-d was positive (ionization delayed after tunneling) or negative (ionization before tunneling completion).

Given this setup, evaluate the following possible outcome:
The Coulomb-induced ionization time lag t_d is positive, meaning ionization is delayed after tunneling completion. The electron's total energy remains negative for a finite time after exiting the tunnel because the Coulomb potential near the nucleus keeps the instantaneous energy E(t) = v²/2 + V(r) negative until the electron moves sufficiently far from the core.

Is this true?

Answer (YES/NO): YES